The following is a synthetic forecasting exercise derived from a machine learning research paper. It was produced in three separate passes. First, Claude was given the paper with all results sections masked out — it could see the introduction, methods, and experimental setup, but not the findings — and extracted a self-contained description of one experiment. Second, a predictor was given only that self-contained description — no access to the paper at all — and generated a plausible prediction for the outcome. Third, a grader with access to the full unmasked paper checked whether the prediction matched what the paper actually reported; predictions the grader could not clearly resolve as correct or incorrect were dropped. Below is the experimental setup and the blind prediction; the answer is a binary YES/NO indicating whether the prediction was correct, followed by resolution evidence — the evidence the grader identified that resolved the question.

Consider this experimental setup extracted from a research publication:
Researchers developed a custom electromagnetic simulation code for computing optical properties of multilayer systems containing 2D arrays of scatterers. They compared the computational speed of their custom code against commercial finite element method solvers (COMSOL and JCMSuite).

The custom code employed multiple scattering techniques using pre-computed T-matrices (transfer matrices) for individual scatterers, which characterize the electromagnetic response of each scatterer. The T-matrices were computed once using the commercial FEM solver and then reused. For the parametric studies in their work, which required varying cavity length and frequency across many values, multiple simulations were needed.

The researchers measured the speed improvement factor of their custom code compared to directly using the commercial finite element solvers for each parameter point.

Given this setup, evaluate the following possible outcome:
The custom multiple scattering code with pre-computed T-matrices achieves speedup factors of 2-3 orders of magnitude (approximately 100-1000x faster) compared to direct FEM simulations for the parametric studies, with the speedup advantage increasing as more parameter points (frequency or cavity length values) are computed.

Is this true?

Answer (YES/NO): NO